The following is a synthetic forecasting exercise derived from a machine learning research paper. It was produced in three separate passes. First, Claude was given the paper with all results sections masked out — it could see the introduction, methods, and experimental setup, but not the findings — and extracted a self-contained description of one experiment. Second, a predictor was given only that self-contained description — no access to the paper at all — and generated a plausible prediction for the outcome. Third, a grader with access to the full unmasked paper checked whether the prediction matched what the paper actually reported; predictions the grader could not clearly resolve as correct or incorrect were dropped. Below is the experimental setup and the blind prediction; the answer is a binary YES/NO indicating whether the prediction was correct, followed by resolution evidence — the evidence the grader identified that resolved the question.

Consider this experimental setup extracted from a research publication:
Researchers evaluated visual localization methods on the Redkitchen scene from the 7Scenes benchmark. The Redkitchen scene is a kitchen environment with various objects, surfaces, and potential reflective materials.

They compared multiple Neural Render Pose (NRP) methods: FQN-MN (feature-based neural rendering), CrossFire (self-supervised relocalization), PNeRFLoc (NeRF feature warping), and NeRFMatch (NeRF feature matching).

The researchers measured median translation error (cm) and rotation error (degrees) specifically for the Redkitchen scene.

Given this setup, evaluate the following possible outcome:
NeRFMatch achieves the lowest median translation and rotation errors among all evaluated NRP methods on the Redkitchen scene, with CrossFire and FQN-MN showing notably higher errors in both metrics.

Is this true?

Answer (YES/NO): NO